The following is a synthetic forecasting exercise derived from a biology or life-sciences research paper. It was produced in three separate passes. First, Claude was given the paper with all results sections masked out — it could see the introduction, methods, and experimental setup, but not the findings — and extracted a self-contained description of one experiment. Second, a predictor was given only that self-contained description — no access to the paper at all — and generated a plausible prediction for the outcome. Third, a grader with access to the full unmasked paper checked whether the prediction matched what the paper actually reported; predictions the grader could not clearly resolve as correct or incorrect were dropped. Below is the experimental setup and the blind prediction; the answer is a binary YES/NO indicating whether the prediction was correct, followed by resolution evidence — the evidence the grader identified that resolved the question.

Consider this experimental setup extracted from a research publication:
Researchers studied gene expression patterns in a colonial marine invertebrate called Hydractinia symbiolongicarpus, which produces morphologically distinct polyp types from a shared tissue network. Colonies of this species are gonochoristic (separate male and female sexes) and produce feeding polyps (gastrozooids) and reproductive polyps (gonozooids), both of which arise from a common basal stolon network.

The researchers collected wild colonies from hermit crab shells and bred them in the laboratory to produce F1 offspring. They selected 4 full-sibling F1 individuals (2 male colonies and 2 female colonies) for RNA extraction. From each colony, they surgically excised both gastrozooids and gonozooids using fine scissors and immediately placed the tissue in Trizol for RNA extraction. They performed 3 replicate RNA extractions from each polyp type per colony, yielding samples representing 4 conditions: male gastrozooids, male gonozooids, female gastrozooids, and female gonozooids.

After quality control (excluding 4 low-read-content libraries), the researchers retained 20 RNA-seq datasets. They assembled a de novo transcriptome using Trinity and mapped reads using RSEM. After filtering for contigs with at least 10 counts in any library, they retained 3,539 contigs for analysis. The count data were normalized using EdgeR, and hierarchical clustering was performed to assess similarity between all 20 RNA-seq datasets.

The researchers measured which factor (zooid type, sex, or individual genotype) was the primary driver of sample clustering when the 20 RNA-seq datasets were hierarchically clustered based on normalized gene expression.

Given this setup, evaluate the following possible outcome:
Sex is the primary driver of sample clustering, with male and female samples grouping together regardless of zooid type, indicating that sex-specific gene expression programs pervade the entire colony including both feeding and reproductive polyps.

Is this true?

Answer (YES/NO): NO